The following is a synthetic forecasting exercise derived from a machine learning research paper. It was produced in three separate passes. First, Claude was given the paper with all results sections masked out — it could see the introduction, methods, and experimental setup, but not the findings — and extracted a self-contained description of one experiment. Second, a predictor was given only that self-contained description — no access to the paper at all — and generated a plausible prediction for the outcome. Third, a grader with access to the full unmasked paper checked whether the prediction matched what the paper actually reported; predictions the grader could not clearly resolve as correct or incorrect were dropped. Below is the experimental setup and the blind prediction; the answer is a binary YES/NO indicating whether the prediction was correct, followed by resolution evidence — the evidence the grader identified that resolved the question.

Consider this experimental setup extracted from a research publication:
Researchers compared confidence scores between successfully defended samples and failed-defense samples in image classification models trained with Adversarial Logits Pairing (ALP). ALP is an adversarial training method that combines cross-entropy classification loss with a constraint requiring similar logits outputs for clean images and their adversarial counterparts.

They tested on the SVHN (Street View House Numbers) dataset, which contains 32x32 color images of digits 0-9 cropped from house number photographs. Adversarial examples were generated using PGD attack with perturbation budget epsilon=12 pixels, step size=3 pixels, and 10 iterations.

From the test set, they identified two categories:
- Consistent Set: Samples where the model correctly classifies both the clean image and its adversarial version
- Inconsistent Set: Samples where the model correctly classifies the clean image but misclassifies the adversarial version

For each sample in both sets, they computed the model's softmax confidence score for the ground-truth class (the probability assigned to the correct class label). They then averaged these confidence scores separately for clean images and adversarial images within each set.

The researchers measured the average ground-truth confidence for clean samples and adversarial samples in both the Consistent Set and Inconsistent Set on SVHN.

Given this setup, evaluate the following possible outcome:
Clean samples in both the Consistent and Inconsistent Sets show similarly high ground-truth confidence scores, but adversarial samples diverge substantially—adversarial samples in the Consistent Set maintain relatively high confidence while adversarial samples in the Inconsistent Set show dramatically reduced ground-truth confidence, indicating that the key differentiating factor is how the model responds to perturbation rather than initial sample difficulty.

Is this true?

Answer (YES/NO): NO